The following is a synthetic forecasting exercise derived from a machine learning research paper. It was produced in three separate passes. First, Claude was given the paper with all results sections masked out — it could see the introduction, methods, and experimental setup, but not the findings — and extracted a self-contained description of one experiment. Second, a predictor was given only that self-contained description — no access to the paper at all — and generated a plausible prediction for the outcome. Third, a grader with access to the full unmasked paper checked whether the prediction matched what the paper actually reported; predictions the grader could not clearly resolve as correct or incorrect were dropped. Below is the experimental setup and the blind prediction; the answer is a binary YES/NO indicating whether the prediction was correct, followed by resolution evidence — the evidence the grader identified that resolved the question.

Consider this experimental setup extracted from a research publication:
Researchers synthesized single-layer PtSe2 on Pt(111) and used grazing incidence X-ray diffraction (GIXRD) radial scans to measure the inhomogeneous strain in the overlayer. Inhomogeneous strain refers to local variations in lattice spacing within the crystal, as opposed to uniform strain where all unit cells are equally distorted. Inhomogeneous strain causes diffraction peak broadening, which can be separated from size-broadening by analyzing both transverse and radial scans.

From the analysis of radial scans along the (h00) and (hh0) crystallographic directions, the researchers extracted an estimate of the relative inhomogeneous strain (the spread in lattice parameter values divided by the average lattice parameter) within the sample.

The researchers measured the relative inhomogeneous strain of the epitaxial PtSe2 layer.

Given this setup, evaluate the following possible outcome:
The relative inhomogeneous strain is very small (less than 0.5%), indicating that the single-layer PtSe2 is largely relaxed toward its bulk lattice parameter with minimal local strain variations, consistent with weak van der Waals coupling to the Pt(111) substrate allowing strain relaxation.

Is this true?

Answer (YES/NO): NO